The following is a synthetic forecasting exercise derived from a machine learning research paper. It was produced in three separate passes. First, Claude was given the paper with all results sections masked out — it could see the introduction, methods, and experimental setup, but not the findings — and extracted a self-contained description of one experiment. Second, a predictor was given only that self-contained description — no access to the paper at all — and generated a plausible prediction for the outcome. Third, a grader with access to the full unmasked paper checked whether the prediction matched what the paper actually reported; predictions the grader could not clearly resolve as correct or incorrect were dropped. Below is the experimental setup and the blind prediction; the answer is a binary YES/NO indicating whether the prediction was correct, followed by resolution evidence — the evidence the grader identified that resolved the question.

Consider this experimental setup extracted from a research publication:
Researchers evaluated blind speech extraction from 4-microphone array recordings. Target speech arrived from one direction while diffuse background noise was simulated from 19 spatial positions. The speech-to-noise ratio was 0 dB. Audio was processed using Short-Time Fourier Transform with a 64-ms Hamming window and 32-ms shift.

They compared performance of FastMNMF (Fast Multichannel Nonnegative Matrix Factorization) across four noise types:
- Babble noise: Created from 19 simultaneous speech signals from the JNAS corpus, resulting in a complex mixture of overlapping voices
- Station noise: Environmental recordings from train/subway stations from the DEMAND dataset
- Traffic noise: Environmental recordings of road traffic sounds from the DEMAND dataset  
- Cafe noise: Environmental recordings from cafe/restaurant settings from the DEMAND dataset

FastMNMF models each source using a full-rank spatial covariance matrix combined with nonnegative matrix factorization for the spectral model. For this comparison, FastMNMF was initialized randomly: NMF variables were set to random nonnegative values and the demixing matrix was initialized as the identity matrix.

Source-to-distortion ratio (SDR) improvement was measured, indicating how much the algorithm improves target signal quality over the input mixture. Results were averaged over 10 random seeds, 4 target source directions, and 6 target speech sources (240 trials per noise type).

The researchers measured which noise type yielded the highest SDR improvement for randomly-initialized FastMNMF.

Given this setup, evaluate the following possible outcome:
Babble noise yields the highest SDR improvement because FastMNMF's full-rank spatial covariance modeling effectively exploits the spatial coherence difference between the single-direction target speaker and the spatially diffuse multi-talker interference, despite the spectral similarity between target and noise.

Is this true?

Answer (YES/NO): NO